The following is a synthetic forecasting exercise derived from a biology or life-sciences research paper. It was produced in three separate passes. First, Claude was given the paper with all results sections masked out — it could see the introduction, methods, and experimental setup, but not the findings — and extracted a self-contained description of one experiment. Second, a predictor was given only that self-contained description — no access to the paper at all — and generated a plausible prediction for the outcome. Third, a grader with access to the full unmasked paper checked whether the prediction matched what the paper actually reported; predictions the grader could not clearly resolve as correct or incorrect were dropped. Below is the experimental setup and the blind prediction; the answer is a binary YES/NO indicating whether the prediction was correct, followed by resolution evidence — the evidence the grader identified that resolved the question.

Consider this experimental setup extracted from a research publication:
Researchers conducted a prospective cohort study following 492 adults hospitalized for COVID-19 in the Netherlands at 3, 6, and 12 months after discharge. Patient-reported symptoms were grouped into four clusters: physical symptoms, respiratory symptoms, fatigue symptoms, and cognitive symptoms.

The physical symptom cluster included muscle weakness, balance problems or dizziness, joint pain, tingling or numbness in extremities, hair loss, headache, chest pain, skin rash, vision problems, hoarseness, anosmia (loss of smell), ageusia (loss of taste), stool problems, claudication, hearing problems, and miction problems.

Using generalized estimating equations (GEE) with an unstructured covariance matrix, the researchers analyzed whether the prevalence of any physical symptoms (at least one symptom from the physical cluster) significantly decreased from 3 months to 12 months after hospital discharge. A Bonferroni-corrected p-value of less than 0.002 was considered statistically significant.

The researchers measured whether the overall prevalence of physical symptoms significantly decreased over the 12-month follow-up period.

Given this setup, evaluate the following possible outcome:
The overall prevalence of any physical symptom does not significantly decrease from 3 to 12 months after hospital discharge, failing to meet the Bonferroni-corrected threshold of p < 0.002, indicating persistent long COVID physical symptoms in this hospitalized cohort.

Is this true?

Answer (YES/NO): YES